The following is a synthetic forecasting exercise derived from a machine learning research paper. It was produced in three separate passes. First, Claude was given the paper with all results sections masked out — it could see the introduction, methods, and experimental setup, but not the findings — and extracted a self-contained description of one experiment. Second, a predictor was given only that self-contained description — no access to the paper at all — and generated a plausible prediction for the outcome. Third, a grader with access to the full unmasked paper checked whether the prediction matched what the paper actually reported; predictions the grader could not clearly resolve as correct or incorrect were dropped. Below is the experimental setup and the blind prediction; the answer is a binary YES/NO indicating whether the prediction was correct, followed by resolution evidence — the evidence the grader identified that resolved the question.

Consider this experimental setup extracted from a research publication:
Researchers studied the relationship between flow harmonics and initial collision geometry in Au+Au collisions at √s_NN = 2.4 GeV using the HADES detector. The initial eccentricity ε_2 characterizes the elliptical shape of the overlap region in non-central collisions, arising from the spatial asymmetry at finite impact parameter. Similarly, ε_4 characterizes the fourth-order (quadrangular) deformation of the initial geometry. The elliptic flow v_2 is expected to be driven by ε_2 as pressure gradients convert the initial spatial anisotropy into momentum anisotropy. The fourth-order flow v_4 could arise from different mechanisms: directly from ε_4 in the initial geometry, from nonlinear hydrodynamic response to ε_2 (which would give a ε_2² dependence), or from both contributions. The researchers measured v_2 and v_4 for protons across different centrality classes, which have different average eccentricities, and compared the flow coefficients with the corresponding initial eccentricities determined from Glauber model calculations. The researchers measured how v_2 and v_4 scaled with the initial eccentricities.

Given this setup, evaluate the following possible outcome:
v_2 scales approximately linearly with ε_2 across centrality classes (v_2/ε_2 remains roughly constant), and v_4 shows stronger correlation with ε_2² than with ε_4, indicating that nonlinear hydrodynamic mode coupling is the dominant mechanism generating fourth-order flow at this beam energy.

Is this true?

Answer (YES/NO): YES